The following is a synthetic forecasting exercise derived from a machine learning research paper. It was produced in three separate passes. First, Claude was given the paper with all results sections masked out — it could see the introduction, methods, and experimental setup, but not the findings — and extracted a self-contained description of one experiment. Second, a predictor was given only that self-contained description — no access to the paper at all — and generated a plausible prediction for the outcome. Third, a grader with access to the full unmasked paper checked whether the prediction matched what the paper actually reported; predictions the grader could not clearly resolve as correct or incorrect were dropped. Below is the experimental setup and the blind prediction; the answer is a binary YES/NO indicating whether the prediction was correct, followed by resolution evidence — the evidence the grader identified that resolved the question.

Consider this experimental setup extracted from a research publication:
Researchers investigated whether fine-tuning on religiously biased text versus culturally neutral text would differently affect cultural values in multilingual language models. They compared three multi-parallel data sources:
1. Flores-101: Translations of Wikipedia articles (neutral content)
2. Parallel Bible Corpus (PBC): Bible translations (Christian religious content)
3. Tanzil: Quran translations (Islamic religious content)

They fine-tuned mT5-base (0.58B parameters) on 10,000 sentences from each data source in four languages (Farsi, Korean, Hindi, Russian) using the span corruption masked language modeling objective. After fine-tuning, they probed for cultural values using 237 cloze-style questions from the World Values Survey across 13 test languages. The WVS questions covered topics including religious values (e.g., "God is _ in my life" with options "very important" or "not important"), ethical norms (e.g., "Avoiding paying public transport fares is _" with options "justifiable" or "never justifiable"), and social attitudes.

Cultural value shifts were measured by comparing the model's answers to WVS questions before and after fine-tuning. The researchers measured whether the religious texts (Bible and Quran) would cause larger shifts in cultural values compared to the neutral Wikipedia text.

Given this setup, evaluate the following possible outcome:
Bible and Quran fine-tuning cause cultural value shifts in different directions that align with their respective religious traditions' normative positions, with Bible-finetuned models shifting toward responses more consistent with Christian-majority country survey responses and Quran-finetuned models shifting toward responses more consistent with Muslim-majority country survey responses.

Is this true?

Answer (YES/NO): NO